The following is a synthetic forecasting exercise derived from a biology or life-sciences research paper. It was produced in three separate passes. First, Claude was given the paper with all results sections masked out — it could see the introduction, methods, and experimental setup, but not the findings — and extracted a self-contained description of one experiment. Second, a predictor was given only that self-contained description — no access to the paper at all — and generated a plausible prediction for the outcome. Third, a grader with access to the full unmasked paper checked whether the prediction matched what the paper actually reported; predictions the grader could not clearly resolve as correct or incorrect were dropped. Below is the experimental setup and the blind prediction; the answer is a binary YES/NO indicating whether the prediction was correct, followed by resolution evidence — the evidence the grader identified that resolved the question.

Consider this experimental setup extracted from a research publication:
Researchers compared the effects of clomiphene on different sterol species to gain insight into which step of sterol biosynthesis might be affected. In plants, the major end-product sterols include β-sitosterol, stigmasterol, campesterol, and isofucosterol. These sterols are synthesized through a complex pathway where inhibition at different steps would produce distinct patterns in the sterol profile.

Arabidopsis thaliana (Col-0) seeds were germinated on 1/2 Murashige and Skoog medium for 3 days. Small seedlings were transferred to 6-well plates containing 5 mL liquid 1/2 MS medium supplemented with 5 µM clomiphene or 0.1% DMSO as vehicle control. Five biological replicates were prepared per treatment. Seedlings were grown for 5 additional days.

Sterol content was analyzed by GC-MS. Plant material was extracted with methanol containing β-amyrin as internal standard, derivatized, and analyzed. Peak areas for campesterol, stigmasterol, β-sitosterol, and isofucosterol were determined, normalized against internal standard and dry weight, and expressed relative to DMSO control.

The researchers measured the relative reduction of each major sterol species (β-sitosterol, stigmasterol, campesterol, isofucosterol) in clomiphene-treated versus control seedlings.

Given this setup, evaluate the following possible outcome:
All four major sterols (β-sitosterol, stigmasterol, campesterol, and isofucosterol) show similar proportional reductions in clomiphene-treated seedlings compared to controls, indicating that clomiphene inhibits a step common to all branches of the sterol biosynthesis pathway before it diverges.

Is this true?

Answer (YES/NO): NO